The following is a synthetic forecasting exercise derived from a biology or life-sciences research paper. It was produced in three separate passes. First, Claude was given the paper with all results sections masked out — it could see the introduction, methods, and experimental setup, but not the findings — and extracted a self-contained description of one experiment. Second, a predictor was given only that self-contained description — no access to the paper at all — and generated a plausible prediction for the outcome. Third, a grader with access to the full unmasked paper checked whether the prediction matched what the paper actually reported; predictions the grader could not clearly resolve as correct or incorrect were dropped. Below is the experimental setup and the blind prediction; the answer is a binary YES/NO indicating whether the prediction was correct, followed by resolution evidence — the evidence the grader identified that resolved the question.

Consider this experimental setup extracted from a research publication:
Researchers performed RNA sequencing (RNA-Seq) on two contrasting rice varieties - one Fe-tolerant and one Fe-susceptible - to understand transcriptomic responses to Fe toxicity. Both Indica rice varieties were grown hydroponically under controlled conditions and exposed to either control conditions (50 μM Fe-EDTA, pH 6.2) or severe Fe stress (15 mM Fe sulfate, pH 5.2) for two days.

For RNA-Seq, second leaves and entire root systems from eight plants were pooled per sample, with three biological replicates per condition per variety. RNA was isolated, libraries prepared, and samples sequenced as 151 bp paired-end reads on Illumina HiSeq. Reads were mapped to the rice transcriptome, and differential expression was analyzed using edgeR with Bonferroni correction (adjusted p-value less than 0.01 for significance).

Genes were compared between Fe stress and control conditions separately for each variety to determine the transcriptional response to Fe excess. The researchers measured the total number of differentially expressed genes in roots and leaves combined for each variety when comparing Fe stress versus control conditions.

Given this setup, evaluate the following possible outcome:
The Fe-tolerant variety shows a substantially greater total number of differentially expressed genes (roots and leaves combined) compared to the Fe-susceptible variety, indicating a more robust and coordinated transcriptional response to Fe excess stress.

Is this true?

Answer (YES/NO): NO